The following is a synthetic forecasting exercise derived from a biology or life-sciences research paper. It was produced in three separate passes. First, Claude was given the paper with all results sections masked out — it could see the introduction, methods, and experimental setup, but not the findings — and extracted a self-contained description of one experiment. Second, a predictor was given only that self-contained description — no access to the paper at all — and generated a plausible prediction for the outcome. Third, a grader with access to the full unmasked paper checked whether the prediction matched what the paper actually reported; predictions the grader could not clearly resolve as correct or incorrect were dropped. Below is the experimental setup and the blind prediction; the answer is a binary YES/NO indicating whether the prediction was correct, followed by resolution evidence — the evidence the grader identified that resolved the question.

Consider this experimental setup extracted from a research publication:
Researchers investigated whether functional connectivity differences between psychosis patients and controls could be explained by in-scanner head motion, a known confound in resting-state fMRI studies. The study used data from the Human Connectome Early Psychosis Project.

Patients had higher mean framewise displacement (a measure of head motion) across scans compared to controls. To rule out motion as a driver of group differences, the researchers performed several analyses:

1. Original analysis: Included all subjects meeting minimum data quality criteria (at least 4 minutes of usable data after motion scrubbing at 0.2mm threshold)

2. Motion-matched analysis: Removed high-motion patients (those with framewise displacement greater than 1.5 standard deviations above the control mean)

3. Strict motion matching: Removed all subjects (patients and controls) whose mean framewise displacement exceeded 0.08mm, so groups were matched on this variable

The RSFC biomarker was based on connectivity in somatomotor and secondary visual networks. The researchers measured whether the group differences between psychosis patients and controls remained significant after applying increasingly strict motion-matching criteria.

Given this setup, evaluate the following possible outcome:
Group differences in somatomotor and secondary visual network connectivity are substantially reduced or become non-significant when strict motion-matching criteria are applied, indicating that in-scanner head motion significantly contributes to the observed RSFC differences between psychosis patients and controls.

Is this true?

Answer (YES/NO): NO